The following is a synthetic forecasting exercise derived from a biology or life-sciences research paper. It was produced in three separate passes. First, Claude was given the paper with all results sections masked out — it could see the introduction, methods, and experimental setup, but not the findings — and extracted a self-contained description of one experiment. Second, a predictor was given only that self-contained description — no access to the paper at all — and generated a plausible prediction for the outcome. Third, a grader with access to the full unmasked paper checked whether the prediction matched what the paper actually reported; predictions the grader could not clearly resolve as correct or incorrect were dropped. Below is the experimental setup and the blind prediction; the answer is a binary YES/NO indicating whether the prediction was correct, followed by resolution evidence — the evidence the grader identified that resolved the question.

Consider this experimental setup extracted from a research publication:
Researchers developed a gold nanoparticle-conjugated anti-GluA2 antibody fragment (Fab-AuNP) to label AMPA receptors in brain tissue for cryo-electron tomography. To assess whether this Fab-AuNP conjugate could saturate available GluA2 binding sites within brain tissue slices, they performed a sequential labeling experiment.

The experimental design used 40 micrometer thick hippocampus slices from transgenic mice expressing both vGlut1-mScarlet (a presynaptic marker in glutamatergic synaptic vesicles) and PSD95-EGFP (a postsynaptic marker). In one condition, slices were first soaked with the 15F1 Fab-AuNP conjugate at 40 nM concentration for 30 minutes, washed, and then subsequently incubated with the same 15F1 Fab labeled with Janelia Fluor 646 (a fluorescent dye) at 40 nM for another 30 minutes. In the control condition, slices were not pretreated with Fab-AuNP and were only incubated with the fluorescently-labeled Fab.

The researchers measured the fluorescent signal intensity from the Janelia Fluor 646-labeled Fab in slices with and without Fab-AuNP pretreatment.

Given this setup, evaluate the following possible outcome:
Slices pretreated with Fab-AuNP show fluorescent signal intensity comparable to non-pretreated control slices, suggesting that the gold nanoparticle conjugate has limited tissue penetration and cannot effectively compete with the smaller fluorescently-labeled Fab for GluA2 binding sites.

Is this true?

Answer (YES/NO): NO